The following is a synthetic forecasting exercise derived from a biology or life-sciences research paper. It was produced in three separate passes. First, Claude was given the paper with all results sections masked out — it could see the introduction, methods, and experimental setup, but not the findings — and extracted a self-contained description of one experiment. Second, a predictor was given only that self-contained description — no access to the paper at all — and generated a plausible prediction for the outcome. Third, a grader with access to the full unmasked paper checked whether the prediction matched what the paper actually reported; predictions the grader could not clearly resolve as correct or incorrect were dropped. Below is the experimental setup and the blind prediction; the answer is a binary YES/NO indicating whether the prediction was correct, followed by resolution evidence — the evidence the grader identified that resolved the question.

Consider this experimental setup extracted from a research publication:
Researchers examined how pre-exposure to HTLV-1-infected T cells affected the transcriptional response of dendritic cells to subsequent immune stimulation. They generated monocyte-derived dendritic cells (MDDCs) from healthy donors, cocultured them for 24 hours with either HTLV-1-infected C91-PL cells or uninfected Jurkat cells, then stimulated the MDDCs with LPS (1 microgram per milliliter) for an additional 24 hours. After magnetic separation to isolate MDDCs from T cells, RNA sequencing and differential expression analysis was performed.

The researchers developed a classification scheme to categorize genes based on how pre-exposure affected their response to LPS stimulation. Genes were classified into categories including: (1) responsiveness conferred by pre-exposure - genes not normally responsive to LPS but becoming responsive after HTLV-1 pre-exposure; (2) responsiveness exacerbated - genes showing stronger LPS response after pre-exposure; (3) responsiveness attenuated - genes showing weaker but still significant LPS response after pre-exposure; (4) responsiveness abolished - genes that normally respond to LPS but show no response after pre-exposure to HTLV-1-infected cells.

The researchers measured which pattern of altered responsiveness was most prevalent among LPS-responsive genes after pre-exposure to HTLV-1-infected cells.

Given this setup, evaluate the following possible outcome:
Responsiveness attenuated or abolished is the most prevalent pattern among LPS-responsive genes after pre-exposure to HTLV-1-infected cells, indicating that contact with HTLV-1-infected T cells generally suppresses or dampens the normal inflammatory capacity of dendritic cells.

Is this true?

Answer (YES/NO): NO